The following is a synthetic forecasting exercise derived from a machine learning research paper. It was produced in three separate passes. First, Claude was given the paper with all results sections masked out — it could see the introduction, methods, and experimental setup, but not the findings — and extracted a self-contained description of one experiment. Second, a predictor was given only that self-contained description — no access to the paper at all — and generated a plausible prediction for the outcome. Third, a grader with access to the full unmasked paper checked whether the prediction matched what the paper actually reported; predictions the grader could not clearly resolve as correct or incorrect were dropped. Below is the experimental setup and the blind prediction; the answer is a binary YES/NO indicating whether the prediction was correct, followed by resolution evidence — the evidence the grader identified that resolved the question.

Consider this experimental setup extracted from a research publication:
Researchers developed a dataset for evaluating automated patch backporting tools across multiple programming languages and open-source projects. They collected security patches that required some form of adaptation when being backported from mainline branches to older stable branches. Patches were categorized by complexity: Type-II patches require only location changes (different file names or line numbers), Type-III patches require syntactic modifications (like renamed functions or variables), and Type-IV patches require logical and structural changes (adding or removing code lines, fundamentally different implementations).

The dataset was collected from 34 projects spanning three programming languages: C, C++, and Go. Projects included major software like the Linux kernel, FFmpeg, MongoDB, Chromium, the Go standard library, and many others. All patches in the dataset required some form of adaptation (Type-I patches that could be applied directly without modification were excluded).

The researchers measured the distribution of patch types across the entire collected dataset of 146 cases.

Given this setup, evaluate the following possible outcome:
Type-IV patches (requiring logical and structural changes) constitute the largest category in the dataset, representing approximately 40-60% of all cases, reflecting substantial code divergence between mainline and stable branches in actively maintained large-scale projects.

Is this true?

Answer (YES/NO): YES